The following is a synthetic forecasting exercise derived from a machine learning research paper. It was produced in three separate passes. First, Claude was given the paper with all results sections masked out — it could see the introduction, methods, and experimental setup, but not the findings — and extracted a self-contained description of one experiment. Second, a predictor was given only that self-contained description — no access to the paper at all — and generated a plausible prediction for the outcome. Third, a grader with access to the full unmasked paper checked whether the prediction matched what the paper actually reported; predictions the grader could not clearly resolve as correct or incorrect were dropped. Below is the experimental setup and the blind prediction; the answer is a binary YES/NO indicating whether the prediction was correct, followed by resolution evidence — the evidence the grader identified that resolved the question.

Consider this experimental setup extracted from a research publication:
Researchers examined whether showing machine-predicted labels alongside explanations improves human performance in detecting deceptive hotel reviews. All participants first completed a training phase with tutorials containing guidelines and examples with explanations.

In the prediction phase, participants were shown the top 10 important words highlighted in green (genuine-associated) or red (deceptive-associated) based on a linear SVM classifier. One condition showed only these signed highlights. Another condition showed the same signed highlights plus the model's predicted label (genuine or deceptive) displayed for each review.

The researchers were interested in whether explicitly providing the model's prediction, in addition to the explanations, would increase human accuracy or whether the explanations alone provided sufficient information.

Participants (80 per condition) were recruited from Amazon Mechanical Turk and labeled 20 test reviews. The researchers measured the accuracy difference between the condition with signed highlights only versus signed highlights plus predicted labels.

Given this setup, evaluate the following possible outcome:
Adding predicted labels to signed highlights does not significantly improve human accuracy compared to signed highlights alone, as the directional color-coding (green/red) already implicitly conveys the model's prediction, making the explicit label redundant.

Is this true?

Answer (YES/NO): YES